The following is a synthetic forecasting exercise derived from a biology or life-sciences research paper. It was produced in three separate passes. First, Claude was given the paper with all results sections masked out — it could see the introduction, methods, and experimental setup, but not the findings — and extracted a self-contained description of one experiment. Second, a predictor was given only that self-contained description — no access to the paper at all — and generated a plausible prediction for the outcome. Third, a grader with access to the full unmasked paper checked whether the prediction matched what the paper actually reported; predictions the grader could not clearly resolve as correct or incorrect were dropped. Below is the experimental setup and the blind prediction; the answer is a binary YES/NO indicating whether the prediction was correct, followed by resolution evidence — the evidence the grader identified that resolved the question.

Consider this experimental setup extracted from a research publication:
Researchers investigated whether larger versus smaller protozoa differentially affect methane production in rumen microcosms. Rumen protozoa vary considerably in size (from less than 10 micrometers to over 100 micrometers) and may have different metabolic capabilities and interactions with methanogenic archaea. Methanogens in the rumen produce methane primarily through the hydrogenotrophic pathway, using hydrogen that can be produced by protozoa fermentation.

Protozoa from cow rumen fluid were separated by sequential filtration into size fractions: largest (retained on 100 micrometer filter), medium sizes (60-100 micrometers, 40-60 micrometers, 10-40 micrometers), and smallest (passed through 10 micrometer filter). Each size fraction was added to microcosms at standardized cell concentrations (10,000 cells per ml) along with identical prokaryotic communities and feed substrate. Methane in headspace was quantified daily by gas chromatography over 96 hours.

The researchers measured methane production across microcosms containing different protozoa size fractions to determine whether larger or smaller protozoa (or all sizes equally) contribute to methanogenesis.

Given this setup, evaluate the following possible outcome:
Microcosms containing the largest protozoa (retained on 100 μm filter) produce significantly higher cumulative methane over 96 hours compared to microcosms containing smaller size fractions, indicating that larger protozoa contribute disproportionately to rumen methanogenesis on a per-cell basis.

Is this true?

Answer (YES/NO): NO